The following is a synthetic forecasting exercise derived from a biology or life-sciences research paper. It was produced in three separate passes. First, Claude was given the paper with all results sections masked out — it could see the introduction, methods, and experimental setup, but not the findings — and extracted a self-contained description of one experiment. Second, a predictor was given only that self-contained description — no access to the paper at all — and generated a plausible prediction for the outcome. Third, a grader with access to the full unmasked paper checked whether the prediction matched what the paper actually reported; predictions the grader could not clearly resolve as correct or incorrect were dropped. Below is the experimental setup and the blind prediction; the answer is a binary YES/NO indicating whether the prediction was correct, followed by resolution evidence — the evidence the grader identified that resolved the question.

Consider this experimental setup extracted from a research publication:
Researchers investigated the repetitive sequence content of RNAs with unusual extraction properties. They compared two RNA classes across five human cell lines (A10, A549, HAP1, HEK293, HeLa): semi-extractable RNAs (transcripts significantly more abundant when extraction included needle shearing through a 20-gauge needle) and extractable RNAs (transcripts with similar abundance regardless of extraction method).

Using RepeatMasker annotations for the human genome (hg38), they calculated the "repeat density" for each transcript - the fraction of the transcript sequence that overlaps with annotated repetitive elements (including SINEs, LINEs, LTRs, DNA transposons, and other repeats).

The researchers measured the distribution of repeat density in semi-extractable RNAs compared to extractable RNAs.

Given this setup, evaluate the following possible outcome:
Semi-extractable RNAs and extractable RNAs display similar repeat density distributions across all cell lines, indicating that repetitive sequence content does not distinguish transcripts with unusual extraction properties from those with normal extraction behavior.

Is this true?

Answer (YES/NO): NO